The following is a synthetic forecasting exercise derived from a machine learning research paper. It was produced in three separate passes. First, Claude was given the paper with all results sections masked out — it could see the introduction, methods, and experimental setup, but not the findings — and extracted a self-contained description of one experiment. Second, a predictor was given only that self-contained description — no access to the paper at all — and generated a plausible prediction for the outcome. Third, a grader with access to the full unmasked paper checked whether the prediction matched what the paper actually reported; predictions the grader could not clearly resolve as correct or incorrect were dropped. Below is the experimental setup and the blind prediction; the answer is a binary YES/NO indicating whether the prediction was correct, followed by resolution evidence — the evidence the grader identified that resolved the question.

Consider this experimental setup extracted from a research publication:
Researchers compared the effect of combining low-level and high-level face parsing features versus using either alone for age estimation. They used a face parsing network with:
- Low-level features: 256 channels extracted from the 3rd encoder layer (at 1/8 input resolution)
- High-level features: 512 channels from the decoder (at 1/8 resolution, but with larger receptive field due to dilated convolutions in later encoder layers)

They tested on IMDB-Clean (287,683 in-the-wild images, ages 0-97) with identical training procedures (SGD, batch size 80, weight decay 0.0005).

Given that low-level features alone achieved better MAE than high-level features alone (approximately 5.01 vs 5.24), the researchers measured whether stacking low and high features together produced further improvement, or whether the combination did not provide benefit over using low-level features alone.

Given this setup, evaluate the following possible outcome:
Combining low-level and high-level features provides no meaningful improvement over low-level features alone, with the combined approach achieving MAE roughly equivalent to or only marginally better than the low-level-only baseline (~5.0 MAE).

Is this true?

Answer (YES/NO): NO